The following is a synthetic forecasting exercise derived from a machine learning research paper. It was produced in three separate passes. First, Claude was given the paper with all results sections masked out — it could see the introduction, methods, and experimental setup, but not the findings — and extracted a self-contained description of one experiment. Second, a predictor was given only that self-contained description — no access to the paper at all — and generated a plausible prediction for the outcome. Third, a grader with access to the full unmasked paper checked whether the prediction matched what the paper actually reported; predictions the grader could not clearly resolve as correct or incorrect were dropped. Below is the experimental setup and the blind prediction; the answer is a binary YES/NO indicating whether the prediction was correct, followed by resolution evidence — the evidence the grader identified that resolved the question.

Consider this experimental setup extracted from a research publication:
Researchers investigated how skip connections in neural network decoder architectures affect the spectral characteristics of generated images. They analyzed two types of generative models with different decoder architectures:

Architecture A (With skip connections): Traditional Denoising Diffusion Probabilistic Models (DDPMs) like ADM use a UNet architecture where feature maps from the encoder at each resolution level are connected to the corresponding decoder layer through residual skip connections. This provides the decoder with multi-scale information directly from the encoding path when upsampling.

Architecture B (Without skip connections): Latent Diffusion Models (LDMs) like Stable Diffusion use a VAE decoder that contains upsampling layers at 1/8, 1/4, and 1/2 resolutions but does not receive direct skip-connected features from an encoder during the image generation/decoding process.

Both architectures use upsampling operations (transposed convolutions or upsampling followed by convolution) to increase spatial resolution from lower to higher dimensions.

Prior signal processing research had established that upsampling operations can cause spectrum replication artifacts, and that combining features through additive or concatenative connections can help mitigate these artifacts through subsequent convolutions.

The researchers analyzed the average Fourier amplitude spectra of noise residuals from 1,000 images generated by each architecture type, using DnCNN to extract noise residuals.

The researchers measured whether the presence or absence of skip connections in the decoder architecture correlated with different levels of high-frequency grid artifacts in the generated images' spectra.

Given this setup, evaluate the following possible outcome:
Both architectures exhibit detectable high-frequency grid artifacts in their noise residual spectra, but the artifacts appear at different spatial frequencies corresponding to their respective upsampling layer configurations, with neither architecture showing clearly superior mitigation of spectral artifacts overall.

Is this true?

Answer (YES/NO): NO